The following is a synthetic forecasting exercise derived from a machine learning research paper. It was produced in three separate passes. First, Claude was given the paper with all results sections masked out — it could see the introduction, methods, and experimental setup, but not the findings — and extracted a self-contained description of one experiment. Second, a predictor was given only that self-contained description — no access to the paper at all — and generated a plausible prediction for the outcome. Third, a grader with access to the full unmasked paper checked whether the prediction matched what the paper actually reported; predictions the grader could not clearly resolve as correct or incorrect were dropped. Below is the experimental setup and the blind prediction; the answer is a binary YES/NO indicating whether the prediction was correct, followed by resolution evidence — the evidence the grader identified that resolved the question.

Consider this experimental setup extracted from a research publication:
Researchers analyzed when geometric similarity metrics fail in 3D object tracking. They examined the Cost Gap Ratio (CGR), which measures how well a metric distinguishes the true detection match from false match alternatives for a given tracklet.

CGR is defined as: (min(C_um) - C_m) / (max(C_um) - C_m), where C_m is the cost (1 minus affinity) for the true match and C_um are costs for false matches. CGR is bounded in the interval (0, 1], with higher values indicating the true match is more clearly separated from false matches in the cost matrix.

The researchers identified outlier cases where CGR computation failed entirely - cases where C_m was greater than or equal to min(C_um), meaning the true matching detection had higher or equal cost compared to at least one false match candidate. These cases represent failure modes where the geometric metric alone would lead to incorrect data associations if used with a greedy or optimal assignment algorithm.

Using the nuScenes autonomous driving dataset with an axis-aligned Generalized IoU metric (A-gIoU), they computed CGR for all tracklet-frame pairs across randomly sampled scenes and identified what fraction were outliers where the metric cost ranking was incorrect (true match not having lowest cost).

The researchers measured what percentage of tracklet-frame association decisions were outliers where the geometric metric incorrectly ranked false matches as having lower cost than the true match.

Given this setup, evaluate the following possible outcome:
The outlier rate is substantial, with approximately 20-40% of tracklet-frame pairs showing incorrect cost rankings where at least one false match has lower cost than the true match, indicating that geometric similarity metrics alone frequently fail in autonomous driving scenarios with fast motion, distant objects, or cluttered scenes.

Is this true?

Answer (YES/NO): NO